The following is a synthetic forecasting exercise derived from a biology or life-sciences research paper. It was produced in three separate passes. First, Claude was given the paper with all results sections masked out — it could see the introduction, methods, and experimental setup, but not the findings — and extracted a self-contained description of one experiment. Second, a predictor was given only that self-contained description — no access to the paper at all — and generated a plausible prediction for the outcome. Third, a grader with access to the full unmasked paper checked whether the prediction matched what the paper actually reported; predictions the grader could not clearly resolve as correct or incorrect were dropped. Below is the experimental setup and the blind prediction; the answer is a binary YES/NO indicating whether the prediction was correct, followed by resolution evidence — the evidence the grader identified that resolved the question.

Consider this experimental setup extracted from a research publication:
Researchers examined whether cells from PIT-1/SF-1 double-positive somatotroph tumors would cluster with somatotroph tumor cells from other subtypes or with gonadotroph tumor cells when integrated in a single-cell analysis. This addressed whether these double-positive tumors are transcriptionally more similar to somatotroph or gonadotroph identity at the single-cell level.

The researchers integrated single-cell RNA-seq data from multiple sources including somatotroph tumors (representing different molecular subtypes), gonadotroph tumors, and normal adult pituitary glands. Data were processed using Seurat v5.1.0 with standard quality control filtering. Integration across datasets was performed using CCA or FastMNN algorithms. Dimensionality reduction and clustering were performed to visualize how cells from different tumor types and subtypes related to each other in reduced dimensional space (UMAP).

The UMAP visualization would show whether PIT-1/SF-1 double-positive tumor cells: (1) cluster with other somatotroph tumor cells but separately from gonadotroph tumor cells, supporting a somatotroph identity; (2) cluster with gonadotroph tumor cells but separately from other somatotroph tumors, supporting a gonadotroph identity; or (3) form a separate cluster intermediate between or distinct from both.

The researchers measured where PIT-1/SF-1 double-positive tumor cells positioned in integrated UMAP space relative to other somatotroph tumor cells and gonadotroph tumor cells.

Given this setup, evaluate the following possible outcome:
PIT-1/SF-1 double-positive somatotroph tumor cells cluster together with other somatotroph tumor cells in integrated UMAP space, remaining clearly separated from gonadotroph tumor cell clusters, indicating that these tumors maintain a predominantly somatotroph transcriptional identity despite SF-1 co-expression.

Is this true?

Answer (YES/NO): YES